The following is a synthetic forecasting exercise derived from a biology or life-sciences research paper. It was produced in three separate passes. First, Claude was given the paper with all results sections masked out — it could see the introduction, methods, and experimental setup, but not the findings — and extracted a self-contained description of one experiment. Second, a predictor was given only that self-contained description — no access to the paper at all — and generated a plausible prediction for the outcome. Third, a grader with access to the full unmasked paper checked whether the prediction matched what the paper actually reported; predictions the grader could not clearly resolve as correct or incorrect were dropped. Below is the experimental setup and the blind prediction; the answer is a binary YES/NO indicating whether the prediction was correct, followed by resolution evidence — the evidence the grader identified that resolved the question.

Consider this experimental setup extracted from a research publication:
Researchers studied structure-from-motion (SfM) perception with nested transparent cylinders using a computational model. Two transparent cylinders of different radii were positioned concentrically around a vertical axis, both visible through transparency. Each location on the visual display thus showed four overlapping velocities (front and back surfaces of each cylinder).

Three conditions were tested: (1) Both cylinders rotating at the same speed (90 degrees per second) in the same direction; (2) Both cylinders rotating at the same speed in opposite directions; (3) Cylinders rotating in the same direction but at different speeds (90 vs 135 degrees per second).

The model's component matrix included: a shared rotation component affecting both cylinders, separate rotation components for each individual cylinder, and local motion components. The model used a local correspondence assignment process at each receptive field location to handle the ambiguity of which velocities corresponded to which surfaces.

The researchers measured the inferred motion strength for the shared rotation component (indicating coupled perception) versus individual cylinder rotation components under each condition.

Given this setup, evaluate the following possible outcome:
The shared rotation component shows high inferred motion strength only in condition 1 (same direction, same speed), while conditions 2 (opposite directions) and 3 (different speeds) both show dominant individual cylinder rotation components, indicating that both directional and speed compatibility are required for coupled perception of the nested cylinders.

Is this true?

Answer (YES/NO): NO